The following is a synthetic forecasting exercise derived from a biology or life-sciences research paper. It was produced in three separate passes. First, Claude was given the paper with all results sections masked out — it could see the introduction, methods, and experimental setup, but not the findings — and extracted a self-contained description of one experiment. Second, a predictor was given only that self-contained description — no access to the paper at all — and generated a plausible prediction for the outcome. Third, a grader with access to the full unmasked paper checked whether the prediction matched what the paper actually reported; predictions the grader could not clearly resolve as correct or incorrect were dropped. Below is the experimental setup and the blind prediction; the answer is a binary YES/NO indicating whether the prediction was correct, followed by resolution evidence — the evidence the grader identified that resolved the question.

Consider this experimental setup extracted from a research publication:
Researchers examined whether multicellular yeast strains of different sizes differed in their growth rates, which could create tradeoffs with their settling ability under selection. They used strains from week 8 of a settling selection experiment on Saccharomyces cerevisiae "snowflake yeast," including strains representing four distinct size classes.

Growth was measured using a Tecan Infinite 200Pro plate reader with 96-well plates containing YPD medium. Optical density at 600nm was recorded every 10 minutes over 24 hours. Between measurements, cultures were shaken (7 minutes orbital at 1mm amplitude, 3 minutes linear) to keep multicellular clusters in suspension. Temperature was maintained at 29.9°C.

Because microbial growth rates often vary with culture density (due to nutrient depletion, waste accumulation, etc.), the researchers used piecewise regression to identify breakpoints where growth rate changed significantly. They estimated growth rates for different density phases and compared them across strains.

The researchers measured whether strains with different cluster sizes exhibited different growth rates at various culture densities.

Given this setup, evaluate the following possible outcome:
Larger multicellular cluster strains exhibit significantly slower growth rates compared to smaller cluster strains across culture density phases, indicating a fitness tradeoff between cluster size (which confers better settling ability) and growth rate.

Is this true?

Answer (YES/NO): NO